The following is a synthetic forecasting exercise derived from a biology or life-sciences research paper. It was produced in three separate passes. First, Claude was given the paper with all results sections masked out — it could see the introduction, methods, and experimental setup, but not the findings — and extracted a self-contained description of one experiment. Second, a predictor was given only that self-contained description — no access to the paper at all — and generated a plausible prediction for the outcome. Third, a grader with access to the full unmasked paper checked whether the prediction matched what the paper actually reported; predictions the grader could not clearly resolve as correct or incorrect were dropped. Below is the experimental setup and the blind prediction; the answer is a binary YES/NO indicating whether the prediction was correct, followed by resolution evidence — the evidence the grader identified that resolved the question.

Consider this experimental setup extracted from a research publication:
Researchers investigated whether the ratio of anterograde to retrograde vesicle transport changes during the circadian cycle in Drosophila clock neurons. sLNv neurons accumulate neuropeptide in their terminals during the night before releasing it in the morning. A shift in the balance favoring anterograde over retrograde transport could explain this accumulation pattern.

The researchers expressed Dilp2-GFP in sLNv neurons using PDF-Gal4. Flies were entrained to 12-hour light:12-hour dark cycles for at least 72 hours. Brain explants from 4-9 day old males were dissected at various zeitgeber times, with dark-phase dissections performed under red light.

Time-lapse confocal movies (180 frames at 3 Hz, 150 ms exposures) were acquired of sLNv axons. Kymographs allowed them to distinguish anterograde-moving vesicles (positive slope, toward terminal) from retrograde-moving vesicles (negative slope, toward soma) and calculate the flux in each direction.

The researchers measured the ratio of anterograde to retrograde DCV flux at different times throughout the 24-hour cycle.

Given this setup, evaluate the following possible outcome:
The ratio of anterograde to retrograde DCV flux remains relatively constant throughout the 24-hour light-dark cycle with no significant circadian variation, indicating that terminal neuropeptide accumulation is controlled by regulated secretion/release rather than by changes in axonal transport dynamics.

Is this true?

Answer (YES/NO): NO